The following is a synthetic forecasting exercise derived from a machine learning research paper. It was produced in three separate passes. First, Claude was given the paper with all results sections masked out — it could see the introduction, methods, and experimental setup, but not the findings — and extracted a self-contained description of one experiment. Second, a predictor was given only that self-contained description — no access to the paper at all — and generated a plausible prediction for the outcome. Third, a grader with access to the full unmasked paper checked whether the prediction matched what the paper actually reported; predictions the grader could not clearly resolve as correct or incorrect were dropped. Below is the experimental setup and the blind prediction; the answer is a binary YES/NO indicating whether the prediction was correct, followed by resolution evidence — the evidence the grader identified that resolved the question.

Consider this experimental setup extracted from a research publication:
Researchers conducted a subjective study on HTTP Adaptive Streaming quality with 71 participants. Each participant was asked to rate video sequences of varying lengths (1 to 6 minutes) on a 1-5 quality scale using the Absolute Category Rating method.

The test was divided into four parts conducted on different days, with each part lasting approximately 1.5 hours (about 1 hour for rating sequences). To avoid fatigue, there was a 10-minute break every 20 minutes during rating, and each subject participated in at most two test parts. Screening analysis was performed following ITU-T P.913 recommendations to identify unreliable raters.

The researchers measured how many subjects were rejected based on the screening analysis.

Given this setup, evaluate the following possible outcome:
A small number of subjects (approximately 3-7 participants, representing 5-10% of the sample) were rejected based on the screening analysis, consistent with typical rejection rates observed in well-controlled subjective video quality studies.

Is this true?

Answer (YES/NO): NO